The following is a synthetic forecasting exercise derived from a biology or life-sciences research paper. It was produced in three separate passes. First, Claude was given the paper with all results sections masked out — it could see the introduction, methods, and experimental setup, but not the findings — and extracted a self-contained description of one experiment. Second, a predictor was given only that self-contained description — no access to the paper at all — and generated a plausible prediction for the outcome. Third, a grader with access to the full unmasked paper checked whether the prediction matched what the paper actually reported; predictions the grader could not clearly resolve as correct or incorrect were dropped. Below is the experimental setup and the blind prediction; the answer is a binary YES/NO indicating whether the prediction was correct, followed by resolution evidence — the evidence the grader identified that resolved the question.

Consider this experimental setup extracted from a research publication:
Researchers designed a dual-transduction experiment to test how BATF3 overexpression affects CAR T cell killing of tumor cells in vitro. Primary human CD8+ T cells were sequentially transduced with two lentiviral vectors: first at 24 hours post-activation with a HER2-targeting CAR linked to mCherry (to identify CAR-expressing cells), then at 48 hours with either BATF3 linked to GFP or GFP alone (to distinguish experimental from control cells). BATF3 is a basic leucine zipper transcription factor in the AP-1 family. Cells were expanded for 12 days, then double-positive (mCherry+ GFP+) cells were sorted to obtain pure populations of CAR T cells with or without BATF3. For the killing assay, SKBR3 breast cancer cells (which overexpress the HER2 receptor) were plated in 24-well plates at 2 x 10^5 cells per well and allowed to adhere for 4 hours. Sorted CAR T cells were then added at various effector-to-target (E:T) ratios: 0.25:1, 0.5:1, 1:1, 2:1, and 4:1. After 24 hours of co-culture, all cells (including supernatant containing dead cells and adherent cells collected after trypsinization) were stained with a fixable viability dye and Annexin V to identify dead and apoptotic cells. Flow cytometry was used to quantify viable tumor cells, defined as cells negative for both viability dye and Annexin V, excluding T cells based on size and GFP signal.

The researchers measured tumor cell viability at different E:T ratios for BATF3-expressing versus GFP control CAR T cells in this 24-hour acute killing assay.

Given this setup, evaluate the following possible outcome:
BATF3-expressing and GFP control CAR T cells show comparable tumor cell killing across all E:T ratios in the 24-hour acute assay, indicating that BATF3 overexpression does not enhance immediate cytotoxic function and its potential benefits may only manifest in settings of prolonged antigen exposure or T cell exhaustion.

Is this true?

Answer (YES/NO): NO